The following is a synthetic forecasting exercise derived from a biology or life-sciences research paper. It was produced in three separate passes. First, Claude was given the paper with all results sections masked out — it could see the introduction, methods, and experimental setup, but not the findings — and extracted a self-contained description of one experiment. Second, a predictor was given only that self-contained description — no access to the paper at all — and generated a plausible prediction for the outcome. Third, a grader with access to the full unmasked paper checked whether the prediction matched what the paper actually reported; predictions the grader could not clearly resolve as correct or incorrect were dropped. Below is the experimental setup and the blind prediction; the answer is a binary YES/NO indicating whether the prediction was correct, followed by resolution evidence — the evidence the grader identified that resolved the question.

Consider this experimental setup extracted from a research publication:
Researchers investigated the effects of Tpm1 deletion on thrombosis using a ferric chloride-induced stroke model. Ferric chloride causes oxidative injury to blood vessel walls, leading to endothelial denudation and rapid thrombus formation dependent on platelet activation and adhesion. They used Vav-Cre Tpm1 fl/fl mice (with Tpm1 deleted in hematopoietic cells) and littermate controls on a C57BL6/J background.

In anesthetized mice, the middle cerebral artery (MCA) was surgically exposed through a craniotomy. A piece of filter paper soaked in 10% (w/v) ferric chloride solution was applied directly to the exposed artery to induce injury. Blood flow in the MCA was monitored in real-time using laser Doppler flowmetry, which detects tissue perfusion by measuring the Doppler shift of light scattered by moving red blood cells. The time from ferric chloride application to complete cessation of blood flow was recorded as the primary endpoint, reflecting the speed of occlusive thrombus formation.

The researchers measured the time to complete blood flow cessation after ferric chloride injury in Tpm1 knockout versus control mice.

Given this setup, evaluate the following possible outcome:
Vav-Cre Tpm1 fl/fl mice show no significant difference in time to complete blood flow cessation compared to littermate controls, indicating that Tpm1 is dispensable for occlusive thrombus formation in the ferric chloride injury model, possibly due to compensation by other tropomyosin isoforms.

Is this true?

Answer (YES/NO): NO